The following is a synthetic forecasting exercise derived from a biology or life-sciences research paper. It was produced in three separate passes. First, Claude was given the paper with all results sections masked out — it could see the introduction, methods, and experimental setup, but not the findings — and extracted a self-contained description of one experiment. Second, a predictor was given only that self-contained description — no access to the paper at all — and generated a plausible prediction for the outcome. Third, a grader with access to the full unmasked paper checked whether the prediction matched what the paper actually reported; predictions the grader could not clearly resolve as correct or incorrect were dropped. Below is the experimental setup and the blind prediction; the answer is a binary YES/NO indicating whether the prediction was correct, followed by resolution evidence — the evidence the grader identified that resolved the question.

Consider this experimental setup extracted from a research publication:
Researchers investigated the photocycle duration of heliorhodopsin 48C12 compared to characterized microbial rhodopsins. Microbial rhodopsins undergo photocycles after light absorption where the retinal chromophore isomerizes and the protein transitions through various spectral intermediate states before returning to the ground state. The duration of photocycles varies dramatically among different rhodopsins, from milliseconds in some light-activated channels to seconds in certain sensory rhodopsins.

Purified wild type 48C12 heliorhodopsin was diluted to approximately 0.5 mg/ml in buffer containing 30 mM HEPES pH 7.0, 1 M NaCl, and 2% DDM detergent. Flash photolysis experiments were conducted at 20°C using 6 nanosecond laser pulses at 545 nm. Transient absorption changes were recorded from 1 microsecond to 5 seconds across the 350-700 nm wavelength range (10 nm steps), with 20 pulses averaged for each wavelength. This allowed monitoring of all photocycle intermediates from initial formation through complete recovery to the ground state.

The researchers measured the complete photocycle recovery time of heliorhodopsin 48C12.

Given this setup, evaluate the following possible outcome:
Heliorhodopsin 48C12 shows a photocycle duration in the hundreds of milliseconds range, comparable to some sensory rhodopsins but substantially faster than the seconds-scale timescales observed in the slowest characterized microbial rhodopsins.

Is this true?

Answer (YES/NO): NO